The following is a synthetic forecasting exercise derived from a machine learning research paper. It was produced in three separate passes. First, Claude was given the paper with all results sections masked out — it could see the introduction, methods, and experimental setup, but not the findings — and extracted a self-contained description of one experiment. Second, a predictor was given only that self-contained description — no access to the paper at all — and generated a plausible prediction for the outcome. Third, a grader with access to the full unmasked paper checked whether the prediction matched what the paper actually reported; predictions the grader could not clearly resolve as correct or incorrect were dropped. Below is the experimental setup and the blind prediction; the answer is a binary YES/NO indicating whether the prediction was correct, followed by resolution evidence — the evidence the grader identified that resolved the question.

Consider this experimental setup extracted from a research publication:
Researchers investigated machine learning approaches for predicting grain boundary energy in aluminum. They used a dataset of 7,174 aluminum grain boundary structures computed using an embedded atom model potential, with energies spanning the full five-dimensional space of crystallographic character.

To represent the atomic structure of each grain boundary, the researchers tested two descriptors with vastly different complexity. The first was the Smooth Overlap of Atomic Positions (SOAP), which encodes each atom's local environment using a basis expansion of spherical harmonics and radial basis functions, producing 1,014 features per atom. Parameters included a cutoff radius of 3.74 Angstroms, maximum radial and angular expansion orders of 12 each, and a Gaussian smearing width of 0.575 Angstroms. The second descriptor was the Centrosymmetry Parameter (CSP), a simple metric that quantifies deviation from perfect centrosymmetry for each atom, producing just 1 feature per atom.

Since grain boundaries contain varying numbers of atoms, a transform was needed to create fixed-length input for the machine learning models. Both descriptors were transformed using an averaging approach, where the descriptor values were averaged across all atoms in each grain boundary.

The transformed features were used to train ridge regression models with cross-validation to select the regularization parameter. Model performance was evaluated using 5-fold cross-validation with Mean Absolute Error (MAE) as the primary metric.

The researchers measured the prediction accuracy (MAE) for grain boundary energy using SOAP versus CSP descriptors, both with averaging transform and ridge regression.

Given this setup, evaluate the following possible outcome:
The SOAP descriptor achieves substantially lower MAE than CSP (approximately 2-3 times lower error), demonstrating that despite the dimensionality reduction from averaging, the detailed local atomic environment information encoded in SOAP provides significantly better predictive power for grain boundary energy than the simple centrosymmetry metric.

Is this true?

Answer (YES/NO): NO